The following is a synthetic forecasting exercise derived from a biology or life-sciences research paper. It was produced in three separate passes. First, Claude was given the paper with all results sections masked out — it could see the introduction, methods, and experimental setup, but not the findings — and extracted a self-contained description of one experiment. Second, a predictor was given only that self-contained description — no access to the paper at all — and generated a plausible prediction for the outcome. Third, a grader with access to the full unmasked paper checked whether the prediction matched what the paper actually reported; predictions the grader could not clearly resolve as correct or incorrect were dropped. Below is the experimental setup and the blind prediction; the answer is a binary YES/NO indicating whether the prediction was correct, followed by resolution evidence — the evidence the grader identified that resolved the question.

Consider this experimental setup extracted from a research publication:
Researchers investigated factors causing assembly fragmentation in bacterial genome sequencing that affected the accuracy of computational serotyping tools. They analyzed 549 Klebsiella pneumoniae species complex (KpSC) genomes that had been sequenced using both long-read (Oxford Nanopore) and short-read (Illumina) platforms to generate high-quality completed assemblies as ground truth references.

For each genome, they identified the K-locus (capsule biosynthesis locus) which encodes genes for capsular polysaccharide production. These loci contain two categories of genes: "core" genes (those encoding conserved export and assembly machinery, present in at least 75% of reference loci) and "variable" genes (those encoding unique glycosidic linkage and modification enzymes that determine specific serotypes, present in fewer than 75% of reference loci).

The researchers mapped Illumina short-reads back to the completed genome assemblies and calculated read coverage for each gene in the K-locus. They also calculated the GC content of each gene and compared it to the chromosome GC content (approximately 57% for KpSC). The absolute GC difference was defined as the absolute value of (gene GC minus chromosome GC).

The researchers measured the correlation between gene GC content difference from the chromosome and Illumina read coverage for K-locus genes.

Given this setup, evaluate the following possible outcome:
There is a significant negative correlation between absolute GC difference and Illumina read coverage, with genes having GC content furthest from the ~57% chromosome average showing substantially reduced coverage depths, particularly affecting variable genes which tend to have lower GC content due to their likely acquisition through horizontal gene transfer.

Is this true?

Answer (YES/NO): NO